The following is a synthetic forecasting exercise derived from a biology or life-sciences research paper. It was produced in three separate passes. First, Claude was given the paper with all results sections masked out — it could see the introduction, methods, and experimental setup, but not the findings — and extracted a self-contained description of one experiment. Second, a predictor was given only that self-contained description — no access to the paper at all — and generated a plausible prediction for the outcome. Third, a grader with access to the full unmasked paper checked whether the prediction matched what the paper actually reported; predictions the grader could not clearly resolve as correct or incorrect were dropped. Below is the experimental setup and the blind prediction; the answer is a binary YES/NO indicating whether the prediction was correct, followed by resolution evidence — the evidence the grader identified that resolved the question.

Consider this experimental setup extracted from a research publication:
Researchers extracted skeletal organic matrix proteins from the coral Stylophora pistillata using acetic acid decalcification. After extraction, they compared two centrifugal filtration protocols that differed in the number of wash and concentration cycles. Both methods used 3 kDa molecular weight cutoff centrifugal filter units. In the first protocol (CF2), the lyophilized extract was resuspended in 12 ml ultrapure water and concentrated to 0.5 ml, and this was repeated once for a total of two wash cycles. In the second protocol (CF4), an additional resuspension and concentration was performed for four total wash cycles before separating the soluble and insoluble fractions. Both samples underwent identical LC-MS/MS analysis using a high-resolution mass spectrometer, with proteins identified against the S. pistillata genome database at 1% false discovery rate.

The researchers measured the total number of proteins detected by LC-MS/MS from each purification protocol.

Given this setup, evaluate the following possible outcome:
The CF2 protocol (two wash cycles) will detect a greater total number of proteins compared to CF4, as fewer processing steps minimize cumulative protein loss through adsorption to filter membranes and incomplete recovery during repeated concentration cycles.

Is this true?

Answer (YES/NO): NO